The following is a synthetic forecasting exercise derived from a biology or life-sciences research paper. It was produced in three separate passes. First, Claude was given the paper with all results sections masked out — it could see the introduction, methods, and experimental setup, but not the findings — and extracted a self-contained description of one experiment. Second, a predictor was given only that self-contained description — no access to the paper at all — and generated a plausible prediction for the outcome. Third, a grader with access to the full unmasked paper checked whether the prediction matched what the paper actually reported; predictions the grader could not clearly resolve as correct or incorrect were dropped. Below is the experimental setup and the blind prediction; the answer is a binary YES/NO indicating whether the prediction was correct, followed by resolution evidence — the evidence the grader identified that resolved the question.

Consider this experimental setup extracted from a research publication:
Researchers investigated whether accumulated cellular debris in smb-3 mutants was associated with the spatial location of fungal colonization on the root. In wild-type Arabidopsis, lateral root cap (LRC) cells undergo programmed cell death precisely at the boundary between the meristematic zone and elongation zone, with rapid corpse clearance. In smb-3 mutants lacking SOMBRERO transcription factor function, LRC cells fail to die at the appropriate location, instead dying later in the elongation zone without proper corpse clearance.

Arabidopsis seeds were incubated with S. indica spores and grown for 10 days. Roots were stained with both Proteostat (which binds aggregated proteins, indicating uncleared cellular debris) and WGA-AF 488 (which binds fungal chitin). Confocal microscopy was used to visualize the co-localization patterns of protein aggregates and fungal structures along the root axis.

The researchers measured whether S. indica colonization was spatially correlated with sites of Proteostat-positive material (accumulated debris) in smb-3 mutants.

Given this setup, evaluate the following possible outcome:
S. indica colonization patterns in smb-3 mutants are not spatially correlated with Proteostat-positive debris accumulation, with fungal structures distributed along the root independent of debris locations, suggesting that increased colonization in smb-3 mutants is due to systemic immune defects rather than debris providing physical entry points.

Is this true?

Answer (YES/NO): NO